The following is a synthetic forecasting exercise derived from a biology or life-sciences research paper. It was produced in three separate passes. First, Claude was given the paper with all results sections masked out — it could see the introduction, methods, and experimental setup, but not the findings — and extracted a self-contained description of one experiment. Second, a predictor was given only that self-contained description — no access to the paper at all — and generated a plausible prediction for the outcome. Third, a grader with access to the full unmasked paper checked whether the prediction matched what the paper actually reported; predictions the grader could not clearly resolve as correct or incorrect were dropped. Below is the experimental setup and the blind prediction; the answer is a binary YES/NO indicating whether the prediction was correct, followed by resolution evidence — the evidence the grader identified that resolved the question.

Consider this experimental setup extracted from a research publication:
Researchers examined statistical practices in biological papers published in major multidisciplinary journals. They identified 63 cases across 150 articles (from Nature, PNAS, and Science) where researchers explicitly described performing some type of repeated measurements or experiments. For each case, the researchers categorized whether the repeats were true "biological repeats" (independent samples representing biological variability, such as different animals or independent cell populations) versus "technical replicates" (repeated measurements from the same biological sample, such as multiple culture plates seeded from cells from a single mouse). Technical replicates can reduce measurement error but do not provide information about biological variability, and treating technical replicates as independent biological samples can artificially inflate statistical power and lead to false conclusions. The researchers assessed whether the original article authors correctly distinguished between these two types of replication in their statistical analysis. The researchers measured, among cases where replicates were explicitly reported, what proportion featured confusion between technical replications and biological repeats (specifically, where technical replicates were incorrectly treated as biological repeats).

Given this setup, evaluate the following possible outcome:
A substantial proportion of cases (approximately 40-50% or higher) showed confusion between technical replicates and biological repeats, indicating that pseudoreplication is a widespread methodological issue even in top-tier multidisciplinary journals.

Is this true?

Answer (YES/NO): YES